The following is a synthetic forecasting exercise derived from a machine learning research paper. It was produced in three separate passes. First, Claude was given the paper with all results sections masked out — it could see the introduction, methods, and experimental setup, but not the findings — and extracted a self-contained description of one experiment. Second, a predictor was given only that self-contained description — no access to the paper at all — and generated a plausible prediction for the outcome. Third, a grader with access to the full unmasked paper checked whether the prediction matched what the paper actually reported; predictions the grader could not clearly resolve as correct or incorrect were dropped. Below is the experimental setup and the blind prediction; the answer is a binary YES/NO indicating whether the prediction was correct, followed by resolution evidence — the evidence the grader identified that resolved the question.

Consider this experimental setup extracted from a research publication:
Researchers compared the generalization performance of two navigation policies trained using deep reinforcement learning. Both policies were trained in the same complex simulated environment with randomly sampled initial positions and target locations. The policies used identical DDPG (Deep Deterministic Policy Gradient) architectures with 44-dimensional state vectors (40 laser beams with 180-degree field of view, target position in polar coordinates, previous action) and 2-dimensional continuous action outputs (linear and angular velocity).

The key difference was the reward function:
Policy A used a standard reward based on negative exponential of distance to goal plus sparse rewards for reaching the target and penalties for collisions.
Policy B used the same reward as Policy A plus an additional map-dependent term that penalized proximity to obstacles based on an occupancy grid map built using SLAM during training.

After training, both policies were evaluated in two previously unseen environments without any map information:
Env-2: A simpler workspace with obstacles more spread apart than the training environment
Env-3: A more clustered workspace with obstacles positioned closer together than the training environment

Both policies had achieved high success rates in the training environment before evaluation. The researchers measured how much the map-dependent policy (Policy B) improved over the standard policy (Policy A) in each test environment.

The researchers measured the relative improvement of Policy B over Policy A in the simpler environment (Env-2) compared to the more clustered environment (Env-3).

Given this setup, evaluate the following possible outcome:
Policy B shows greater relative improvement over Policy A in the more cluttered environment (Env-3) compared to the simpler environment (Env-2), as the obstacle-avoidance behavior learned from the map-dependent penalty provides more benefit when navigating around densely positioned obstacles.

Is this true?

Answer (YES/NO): YES